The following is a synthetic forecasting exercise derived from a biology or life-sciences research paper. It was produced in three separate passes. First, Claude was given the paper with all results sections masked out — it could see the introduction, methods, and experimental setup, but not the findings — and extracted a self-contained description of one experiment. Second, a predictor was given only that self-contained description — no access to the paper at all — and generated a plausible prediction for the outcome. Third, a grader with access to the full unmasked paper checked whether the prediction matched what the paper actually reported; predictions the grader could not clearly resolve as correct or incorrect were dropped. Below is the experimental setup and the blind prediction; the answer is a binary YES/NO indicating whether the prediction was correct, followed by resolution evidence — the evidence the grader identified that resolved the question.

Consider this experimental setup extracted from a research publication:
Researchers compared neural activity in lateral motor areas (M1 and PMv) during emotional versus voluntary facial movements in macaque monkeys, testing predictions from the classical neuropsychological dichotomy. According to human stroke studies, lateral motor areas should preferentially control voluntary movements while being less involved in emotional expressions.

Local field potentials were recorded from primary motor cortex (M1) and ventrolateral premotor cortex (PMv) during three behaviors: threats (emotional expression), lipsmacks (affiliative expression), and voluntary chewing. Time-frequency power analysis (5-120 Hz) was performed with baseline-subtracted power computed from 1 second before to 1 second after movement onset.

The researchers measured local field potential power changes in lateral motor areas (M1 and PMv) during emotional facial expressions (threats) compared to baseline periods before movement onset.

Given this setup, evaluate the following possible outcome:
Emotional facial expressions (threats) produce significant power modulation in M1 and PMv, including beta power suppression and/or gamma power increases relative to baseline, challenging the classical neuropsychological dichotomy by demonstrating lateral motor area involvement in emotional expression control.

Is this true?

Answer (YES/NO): YES